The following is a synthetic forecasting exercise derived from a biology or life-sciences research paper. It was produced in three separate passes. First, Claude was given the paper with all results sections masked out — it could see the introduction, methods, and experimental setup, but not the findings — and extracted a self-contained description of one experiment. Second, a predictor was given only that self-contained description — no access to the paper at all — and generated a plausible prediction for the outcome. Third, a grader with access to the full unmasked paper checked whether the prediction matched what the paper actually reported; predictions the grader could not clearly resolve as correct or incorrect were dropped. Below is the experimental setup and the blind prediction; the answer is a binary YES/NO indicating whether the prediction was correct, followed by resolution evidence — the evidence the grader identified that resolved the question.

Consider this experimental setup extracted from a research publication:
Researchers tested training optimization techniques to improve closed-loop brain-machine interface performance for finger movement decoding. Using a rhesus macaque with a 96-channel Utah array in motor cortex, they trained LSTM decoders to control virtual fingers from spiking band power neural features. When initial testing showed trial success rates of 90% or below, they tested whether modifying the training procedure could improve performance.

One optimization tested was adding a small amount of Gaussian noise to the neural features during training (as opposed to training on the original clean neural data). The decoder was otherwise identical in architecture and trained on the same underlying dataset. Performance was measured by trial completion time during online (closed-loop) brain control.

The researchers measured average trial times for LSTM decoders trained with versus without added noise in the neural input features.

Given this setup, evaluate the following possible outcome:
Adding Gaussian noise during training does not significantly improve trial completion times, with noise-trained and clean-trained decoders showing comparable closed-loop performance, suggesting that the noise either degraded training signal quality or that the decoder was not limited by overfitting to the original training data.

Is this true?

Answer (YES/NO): NO